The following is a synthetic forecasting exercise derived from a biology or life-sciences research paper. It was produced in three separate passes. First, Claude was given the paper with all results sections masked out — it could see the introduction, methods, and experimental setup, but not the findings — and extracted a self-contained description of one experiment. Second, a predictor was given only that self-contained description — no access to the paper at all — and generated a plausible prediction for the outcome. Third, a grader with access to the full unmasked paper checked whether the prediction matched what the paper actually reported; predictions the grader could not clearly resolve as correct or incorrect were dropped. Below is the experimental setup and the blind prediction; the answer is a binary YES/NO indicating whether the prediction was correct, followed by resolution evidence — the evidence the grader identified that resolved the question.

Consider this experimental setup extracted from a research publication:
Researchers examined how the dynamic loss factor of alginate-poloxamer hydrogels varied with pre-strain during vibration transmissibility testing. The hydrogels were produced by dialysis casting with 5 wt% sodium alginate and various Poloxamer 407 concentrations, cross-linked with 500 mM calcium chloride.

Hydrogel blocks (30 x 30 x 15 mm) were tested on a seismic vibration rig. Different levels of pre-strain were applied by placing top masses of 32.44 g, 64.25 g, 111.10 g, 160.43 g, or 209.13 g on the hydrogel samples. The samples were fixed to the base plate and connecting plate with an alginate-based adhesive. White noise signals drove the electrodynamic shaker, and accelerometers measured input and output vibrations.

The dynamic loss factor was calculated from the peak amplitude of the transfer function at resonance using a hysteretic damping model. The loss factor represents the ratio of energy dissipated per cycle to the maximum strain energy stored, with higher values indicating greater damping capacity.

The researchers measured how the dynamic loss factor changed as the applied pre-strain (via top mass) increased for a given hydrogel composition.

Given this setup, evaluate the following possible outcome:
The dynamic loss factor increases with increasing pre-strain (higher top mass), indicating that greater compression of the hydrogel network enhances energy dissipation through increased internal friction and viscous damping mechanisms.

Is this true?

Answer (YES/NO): NO